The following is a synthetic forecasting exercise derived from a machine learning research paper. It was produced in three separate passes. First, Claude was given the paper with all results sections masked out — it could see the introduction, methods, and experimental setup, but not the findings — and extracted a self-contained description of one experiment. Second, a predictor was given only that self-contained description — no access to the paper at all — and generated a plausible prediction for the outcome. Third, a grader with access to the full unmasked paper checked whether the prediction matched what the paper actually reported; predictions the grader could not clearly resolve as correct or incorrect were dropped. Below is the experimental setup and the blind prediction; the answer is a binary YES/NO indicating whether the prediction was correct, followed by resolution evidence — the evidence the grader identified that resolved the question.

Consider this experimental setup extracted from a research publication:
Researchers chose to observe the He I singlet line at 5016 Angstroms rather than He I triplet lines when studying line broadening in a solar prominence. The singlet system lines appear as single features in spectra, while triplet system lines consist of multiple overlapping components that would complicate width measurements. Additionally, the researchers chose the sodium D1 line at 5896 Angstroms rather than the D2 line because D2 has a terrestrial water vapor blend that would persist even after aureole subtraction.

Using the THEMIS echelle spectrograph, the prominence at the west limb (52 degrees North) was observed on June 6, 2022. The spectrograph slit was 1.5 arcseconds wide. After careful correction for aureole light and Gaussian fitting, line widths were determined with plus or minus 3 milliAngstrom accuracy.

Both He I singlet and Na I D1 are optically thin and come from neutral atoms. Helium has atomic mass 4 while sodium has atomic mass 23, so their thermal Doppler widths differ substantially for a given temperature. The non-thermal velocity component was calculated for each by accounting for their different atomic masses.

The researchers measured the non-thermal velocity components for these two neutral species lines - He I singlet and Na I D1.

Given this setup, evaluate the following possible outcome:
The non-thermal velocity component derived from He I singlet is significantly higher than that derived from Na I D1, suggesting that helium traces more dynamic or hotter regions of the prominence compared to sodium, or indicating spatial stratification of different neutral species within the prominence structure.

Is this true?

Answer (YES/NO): NO